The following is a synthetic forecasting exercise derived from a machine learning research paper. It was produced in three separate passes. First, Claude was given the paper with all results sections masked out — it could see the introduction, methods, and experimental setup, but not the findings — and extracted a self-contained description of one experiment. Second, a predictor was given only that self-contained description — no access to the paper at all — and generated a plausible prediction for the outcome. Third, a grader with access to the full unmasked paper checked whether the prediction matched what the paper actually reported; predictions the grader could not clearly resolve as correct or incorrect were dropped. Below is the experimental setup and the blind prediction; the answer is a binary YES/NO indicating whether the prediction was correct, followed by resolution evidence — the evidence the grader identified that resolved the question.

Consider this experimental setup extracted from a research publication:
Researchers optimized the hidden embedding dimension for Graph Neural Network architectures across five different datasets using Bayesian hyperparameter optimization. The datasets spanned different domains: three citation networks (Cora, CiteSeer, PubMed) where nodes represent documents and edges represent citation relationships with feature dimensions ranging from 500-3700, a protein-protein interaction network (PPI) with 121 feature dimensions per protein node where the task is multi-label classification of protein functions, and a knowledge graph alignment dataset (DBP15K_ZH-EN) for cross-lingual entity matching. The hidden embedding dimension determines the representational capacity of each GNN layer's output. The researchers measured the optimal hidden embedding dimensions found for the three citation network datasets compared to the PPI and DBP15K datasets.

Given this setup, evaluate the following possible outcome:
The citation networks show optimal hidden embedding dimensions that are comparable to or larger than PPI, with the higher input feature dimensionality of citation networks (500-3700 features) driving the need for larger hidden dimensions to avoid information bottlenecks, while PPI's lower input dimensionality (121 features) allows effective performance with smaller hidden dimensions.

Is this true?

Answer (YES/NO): NO